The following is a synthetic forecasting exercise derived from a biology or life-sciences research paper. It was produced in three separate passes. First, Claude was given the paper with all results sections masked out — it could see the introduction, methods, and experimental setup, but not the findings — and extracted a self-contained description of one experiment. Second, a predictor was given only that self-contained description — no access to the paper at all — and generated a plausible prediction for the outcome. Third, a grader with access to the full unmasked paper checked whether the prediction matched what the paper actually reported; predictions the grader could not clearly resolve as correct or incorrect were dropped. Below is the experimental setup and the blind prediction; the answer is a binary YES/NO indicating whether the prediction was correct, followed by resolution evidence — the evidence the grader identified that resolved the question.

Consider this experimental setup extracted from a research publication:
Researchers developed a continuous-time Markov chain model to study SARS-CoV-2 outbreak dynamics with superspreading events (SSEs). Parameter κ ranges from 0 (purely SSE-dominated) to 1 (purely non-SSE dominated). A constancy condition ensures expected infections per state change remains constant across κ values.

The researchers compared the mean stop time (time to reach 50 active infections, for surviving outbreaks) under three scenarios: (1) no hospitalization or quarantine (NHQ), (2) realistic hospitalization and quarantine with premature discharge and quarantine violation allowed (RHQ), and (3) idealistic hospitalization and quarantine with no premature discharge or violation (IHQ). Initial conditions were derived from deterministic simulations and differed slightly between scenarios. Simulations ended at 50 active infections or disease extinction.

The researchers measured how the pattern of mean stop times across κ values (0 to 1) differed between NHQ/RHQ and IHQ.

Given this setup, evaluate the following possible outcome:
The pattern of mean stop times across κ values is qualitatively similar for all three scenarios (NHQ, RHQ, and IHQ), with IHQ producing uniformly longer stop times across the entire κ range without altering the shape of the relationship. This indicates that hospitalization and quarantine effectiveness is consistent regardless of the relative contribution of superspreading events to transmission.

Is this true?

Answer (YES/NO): NO